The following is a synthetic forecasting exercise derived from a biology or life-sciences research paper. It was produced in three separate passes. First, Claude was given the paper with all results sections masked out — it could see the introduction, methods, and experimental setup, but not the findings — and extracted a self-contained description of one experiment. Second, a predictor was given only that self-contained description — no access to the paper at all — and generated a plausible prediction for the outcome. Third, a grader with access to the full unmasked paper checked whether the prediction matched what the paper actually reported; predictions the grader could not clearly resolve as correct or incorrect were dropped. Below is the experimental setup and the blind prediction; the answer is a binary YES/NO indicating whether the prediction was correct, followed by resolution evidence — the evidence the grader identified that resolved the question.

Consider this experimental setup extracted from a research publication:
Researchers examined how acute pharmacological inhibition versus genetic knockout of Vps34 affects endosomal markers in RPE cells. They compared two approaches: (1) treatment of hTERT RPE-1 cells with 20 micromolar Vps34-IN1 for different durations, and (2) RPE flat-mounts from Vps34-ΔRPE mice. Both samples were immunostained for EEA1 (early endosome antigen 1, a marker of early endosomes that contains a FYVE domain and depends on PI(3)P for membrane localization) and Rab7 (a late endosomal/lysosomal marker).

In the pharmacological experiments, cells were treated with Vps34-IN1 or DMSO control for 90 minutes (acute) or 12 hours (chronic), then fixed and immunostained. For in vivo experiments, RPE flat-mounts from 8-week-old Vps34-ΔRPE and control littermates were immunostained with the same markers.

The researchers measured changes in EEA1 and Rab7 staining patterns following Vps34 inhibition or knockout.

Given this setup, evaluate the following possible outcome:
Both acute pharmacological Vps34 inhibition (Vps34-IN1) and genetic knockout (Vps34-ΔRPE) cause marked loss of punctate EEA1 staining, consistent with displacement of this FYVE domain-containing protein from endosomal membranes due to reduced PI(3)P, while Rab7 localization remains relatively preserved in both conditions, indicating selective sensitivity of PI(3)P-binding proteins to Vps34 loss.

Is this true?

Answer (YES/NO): NO